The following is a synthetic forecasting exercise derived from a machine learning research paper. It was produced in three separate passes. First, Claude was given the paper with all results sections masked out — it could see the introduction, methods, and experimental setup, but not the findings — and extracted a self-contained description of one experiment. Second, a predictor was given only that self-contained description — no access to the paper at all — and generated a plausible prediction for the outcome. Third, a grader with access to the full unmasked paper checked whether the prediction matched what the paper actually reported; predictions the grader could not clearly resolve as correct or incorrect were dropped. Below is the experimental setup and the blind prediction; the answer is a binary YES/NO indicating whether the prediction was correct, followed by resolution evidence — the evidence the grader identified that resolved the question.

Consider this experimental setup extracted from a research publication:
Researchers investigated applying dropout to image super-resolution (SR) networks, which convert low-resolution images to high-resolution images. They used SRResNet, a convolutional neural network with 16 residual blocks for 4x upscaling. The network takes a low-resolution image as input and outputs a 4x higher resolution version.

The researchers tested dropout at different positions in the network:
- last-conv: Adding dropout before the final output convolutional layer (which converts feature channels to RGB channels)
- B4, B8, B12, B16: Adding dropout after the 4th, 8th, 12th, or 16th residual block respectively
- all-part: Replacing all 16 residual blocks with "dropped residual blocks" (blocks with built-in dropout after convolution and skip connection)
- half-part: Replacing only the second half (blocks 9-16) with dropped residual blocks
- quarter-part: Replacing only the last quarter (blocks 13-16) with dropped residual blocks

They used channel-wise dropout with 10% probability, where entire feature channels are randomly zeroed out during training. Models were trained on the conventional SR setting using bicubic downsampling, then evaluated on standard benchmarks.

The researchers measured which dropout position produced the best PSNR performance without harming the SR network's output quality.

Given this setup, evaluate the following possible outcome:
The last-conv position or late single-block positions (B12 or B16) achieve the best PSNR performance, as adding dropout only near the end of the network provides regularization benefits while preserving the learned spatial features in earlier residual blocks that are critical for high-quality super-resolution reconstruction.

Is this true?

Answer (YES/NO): YES